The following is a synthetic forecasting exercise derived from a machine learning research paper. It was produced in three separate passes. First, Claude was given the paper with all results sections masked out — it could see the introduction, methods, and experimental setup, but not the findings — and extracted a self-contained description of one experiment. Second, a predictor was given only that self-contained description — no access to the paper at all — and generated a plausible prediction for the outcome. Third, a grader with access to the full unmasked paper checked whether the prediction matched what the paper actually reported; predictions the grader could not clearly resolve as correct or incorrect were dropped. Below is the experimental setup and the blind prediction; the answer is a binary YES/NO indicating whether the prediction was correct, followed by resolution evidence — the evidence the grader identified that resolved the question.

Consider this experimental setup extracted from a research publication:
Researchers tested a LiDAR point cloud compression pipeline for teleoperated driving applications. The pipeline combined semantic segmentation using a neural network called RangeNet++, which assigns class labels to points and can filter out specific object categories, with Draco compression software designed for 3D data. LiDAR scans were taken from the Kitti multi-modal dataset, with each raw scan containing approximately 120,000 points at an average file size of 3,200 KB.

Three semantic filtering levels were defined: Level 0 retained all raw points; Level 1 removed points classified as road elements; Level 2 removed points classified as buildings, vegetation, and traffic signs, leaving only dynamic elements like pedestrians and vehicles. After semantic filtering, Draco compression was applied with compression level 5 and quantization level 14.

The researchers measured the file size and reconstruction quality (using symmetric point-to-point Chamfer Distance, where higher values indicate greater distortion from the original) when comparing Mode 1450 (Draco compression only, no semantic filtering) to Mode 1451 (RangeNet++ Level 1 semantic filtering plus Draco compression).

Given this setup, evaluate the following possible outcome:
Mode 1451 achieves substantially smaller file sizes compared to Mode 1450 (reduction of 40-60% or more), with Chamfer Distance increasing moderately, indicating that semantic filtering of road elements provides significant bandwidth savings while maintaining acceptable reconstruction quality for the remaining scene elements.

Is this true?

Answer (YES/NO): NO